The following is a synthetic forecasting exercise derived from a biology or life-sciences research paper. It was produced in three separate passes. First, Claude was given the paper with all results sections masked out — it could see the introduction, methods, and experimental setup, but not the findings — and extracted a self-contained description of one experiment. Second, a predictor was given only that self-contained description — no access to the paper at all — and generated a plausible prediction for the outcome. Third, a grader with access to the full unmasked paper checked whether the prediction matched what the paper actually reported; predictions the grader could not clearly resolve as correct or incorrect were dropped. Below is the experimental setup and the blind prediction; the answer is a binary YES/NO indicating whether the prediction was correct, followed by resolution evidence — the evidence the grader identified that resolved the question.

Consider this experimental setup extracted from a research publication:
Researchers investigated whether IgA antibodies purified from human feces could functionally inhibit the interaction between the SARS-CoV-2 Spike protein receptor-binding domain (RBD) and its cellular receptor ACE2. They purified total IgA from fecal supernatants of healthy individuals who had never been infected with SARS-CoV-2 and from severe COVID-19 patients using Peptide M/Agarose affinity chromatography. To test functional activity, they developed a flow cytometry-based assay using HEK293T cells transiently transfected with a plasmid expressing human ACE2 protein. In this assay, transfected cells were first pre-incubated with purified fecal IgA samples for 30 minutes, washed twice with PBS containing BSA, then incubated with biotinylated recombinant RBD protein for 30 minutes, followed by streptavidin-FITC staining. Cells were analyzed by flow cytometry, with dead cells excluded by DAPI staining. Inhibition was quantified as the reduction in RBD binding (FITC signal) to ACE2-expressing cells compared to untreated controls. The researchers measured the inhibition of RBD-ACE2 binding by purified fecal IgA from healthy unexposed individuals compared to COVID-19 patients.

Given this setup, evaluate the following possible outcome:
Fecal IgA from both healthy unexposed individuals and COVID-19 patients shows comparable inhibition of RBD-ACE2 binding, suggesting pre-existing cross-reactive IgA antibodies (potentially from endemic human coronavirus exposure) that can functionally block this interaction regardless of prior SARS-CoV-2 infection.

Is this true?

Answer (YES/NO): NO